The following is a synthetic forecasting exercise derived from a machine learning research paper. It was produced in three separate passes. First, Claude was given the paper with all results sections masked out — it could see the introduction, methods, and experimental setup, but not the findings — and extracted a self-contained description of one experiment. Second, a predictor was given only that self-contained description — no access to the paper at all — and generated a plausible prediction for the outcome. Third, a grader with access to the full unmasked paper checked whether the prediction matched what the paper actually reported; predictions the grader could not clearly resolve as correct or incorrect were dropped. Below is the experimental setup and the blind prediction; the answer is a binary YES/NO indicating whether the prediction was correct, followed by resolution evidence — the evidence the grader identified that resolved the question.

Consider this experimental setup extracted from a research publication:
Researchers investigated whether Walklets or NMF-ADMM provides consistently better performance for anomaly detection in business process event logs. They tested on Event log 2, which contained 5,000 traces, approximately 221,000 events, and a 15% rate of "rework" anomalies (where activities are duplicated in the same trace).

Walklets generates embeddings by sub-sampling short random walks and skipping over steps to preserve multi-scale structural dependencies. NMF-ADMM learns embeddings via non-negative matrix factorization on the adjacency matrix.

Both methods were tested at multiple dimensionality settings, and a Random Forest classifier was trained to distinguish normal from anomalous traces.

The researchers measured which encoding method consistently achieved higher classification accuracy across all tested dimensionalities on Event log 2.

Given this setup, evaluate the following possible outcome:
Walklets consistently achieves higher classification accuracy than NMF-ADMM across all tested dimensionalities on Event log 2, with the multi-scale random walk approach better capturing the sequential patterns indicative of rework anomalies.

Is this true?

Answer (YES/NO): YES